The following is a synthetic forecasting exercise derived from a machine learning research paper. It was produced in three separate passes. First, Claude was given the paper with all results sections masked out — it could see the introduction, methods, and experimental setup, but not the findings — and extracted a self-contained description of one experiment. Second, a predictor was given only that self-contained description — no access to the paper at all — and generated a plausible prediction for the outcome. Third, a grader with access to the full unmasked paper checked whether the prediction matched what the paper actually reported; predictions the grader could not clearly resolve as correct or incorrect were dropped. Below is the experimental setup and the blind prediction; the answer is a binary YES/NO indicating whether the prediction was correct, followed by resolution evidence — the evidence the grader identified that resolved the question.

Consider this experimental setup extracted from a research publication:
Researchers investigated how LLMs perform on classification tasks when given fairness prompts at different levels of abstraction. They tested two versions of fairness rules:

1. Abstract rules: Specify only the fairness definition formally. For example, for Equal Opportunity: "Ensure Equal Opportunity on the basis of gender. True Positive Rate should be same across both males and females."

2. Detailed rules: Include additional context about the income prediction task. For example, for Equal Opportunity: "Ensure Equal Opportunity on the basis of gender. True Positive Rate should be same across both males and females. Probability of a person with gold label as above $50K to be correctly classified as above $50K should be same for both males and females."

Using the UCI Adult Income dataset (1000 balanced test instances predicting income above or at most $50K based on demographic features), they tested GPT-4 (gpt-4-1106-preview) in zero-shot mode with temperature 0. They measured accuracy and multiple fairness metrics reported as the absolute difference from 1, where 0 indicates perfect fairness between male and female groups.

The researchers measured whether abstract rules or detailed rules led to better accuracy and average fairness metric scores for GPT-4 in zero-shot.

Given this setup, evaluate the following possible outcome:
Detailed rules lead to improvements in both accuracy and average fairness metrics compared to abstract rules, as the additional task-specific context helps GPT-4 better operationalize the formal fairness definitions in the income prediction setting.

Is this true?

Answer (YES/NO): NO